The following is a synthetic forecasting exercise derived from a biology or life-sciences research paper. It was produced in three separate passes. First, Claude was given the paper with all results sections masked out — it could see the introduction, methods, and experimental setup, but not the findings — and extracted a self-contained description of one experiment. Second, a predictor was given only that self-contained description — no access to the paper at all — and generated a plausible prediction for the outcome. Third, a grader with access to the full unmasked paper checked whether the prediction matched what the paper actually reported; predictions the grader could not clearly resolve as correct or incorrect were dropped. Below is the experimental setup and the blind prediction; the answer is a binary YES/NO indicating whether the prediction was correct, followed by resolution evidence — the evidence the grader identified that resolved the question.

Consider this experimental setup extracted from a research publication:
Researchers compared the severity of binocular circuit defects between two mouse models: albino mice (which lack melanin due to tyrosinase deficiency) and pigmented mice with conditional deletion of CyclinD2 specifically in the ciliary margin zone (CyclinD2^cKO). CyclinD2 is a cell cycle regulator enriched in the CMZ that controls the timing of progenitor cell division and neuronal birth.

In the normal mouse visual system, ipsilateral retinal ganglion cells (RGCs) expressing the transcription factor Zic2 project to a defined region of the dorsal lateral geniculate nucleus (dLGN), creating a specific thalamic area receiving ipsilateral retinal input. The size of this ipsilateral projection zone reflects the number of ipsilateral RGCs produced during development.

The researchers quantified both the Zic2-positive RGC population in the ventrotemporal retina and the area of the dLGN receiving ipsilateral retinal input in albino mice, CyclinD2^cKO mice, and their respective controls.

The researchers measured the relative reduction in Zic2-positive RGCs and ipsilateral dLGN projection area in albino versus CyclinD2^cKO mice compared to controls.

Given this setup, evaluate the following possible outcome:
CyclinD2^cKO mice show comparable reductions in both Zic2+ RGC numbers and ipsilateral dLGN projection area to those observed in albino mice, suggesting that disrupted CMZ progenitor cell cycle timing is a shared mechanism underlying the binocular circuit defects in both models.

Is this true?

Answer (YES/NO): NO